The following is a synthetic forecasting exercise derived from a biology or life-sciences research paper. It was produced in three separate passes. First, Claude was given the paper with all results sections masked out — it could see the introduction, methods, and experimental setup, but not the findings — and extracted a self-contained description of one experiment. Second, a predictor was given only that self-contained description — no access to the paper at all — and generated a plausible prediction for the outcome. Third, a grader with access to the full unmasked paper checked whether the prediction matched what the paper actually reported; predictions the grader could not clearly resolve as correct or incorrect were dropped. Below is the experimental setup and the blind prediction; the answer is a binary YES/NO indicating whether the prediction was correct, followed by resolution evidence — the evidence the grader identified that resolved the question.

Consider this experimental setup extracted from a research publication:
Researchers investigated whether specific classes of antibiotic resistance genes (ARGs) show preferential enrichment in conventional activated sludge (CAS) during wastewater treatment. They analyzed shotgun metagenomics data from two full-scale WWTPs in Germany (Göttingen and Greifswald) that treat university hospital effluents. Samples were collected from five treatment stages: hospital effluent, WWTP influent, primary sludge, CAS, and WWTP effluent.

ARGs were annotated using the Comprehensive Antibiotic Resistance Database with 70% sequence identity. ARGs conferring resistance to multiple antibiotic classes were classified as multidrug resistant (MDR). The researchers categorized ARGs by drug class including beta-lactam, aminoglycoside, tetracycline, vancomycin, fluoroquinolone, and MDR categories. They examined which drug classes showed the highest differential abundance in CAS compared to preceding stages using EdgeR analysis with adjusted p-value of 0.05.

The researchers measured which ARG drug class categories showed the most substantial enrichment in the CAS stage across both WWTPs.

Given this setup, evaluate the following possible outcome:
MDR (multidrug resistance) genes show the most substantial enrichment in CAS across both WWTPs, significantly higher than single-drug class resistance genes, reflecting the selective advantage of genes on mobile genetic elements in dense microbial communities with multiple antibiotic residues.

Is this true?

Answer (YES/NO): NO